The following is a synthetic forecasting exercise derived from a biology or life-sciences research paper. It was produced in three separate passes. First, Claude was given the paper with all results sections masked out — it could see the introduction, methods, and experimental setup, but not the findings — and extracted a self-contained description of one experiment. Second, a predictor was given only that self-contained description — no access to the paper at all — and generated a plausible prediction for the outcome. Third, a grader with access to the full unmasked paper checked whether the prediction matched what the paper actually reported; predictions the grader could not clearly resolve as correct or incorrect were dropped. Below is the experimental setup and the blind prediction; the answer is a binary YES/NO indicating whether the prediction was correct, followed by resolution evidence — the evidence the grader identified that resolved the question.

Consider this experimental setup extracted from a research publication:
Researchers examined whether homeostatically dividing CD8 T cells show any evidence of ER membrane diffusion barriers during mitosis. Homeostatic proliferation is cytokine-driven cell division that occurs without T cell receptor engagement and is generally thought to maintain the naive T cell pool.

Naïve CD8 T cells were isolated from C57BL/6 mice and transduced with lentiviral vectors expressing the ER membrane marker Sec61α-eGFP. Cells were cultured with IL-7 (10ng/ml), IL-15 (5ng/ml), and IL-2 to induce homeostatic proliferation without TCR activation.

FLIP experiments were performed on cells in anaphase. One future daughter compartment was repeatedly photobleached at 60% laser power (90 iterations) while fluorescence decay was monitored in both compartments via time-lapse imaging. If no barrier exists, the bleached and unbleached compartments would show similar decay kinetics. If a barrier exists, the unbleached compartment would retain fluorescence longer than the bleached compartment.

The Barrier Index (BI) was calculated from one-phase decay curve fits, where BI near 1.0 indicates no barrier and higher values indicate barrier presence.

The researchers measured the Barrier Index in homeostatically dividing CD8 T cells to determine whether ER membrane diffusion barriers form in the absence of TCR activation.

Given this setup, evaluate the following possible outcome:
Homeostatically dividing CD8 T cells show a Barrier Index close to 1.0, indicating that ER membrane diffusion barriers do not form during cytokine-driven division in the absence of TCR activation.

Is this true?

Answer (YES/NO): YES